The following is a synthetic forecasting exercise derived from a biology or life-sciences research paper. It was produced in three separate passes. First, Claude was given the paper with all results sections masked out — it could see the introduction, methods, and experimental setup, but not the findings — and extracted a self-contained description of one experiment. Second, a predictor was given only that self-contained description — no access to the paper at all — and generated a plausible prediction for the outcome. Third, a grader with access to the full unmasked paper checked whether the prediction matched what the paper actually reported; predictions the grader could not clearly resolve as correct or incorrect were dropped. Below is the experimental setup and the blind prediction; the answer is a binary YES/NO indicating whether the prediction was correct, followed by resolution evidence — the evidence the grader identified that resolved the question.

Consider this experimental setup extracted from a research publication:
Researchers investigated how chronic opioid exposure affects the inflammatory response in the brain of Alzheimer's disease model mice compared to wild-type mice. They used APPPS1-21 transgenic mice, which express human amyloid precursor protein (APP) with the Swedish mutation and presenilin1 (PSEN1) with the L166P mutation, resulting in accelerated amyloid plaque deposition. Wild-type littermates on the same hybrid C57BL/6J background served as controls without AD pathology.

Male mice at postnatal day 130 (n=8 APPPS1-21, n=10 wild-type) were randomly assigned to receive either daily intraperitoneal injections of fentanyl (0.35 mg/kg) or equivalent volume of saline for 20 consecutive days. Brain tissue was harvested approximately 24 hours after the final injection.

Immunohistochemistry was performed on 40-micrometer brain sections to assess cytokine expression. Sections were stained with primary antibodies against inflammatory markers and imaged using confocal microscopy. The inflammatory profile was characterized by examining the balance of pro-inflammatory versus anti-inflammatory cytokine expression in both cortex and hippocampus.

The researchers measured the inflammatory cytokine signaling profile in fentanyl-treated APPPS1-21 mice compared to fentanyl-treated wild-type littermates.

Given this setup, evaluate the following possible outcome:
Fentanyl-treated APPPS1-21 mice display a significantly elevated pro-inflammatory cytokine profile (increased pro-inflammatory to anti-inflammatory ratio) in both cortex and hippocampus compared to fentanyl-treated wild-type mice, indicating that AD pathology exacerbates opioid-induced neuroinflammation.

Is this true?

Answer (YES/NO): NO